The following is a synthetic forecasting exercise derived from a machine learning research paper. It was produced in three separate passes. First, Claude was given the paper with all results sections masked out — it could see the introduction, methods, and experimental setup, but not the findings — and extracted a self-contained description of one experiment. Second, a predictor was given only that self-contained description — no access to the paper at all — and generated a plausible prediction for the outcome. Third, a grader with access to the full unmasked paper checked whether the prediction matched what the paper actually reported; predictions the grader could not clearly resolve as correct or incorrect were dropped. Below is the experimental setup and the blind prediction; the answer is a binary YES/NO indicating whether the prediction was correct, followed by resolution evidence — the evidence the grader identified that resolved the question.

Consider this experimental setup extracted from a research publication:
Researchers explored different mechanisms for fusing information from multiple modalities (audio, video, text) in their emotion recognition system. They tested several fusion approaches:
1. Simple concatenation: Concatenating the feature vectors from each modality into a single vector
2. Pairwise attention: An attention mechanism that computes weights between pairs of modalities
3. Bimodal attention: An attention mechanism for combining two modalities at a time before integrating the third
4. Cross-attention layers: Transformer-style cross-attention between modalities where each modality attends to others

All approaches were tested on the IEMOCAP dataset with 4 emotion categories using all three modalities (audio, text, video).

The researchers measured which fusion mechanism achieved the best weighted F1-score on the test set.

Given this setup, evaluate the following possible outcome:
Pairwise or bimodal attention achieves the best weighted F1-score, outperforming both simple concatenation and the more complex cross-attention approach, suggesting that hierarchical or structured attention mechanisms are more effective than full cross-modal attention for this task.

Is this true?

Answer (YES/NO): NO